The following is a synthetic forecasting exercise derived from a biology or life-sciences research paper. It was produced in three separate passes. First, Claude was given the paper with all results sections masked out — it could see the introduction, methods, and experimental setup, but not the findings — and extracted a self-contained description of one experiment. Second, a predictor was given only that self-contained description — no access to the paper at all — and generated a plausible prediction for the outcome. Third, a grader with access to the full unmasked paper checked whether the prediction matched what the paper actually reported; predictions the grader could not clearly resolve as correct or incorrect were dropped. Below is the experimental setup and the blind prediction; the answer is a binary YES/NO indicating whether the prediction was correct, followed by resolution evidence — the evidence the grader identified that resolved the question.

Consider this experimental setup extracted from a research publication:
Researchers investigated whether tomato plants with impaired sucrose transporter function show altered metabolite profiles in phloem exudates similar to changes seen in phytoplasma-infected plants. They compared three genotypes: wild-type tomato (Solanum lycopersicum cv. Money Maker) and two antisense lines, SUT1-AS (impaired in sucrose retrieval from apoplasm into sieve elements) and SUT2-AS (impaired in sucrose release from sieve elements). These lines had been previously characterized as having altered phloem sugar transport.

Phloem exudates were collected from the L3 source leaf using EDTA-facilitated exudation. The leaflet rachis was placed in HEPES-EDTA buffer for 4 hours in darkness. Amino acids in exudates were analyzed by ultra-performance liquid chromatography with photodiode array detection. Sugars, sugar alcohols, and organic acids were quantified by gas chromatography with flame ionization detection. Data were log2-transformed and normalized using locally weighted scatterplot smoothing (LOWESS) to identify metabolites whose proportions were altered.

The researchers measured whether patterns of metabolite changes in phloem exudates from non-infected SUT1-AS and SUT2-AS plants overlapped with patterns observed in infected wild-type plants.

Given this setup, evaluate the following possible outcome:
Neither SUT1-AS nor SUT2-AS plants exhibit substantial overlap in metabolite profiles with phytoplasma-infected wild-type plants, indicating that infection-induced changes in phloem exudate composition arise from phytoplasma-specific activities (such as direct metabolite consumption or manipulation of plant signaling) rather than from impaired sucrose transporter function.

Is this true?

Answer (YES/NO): NO